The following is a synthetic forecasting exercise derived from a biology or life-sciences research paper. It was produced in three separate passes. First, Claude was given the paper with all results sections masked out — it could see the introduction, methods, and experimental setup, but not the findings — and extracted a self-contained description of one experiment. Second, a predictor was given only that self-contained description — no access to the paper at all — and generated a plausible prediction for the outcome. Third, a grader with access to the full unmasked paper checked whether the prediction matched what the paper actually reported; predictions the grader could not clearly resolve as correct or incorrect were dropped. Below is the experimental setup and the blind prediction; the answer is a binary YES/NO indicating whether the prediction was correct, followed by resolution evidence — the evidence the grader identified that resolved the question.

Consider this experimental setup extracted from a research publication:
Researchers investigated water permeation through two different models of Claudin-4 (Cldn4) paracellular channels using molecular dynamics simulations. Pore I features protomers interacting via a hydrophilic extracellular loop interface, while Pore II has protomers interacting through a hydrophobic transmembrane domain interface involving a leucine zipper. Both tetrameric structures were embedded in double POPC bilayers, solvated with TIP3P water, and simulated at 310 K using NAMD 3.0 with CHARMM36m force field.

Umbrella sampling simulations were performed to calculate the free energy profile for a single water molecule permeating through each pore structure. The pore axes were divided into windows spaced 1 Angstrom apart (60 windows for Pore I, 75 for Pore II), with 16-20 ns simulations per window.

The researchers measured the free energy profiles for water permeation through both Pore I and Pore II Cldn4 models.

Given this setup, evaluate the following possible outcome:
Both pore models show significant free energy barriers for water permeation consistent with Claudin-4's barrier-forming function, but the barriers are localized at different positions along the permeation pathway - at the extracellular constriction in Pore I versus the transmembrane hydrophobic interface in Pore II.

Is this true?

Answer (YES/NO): NO